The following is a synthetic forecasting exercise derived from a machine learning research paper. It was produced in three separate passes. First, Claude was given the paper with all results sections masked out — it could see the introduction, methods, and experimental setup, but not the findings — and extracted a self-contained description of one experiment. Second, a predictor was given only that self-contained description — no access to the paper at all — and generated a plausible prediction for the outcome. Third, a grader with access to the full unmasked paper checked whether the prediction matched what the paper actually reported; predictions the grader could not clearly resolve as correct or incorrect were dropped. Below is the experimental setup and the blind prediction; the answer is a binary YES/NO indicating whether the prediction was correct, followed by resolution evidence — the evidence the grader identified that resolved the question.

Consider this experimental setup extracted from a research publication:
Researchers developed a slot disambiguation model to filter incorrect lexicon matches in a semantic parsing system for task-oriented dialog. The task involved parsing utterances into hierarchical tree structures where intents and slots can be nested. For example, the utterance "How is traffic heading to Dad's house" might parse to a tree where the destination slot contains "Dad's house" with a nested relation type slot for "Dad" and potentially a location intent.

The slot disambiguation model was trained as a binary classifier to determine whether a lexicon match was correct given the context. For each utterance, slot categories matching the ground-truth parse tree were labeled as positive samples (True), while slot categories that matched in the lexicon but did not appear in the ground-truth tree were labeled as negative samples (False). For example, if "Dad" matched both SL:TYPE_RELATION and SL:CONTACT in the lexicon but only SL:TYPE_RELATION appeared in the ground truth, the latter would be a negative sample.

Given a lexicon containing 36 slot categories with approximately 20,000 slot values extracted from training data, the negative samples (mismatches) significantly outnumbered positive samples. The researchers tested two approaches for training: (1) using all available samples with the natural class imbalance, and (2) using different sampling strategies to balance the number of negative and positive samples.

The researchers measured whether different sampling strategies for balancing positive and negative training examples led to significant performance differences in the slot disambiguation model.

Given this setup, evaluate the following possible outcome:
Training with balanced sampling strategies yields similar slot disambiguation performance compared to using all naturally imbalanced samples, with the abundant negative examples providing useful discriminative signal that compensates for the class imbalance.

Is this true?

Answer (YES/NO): YES